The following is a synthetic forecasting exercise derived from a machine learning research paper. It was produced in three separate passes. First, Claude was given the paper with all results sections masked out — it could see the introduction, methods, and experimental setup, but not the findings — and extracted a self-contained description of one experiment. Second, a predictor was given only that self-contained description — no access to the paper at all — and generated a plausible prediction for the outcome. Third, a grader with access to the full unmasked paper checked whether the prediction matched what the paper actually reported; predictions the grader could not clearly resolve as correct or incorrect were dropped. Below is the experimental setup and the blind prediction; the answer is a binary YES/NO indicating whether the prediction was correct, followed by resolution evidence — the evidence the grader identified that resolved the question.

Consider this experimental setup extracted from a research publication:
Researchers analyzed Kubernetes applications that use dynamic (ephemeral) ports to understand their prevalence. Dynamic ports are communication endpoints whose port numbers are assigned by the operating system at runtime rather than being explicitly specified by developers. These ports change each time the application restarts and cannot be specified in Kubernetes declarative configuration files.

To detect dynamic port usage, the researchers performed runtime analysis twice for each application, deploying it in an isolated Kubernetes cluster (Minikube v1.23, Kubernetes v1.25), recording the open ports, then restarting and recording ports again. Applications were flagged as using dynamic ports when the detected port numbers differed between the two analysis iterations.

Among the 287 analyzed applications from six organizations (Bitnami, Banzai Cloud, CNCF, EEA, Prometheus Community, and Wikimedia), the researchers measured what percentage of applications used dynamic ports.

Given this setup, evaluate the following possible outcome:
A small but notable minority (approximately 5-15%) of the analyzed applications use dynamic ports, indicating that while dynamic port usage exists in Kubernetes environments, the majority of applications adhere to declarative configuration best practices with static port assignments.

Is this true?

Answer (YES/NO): YES